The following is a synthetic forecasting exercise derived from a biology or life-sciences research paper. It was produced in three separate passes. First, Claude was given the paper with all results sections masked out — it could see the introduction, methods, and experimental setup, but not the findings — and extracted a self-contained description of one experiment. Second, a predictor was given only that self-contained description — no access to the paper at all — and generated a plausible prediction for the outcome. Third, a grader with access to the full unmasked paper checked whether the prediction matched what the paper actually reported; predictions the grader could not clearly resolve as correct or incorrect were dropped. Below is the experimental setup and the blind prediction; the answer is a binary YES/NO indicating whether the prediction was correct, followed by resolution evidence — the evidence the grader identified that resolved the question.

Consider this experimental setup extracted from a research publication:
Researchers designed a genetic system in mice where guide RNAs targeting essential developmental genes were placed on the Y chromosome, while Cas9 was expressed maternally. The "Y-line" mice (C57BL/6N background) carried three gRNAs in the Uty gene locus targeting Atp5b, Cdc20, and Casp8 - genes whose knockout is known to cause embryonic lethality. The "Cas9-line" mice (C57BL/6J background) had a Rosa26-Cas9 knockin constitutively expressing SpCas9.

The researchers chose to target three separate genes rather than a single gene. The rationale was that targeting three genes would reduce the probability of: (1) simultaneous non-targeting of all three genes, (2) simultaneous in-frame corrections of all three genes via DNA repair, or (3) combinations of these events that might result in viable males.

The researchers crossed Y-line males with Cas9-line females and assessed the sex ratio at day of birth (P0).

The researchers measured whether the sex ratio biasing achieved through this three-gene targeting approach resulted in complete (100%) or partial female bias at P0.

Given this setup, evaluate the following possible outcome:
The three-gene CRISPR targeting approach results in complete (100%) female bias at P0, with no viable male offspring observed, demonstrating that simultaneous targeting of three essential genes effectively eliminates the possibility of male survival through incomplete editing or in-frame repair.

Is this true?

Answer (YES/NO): NO